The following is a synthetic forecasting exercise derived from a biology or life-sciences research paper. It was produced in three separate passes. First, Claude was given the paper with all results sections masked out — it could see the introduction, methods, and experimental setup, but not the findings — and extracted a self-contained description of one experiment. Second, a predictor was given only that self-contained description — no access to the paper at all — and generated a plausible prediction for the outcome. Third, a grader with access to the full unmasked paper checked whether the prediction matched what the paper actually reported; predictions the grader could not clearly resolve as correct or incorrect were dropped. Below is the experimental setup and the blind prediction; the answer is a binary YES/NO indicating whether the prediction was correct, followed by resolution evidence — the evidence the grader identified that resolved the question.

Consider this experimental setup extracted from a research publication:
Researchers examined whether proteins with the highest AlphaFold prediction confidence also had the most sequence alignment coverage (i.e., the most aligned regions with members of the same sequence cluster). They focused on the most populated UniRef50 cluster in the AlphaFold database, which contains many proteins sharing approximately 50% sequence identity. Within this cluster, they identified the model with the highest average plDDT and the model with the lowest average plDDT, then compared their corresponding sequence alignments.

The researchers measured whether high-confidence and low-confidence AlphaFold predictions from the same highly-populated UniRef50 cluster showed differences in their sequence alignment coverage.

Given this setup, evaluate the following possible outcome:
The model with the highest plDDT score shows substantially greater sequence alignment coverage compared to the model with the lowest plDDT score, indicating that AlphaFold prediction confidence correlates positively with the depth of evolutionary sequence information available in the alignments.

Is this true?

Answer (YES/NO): NO